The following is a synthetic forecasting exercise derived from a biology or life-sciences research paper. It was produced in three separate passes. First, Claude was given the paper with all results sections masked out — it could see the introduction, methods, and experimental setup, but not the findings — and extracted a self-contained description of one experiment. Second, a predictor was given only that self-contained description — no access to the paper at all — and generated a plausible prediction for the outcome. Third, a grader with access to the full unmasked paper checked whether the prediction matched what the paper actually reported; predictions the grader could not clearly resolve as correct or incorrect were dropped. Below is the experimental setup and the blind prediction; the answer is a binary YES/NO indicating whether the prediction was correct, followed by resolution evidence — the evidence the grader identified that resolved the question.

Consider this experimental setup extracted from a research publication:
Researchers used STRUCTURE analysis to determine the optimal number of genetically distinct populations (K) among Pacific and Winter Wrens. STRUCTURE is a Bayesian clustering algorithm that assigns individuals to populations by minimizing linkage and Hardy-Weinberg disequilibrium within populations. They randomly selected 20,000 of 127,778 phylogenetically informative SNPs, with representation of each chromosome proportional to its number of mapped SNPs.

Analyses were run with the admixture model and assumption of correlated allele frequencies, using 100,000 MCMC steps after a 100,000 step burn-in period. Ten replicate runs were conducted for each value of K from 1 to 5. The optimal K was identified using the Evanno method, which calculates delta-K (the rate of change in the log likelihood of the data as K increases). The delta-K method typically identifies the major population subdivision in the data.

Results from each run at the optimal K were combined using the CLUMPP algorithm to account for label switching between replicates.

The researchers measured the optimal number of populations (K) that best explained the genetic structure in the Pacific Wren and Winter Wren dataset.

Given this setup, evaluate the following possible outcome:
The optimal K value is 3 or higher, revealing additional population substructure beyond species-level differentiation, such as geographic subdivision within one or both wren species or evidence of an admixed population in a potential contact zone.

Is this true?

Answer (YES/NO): NO